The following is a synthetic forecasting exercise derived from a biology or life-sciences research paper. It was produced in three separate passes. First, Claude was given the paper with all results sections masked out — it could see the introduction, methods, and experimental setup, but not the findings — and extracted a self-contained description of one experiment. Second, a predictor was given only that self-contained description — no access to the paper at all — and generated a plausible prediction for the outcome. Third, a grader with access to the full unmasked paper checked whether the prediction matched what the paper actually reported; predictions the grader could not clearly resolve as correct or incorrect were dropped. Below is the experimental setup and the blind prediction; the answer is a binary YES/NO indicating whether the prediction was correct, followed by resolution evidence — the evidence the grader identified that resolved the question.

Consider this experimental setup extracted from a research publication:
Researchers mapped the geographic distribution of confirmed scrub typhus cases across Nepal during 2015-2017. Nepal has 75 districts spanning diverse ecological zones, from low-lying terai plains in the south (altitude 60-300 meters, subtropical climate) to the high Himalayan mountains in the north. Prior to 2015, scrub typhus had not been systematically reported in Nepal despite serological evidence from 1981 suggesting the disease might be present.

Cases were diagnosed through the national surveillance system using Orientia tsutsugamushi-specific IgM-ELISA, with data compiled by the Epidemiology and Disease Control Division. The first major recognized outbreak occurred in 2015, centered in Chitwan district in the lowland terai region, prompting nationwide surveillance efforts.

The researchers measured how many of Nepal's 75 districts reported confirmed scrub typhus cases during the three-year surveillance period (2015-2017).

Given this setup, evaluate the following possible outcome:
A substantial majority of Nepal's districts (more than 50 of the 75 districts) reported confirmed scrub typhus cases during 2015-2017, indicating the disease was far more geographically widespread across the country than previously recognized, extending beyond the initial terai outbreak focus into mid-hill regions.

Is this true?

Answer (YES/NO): YES